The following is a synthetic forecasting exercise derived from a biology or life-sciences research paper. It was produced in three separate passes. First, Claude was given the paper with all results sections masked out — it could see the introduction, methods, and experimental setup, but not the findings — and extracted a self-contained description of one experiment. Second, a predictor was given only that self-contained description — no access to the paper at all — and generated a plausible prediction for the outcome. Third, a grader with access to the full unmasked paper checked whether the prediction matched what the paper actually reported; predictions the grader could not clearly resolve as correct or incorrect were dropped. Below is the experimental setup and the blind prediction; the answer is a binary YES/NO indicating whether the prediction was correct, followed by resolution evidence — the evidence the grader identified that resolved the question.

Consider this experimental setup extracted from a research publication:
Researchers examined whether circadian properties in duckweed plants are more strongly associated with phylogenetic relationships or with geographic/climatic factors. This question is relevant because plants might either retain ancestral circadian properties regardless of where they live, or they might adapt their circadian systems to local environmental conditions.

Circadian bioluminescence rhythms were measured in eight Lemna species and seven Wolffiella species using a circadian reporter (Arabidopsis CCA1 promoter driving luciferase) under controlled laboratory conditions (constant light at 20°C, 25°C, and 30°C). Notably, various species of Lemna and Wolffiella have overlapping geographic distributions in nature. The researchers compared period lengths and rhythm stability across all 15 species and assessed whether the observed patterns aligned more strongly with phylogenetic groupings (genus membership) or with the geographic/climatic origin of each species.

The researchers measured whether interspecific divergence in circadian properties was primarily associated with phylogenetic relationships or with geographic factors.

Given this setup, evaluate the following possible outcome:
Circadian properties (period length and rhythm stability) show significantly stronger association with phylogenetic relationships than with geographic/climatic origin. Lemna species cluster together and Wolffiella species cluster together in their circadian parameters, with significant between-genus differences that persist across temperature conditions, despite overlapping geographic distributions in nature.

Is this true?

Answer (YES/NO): YES